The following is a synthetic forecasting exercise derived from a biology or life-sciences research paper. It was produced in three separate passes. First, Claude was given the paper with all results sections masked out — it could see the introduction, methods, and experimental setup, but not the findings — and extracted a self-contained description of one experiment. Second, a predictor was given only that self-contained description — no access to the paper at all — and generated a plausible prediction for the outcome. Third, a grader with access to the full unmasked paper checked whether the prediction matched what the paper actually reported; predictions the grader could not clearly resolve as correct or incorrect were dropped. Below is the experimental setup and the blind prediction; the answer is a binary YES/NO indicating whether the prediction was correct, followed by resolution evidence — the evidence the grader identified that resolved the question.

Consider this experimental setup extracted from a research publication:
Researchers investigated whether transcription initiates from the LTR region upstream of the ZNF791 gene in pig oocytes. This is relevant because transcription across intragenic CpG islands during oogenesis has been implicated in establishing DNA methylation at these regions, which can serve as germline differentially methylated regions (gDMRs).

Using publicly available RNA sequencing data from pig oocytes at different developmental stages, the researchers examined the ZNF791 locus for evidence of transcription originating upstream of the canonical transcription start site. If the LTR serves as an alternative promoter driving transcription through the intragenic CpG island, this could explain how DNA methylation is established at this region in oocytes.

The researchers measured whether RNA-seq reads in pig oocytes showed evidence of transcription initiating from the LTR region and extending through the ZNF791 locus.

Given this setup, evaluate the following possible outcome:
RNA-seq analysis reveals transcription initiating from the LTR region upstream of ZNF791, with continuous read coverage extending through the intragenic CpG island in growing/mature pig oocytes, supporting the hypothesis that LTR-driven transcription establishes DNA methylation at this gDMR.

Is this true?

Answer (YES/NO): YES